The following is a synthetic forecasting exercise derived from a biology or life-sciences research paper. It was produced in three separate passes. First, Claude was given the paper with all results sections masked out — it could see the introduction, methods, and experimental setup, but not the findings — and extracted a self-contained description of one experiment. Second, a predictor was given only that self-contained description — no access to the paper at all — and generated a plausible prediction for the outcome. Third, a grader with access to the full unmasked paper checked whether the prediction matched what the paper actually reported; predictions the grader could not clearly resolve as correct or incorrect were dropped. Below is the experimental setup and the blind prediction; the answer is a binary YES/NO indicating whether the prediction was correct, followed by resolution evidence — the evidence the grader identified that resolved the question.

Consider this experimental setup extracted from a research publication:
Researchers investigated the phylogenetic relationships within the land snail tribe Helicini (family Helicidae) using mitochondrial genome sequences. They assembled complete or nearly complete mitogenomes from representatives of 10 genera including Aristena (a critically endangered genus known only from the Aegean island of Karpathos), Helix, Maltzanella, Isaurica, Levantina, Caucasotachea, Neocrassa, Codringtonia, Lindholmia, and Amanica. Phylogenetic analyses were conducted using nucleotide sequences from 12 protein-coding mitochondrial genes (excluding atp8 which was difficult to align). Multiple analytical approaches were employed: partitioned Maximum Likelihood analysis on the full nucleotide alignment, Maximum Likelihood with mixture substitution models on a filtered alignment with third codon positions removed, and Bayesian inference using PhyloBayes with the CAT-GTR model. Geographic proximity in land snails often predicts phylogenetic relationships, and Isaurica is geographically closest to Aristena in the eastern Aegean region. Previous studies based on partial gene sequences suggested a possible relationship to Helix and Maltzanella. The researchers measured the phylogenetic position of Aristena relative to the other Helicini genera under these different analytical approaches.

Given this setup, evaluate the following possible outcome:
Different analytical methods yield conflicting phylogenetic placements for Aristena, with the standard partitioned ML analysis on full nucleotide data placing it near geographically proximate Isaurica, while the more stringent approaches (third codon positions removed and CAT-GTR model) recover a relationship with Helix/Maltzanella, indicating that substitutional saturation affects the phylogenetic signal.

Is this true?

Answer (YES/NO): NO